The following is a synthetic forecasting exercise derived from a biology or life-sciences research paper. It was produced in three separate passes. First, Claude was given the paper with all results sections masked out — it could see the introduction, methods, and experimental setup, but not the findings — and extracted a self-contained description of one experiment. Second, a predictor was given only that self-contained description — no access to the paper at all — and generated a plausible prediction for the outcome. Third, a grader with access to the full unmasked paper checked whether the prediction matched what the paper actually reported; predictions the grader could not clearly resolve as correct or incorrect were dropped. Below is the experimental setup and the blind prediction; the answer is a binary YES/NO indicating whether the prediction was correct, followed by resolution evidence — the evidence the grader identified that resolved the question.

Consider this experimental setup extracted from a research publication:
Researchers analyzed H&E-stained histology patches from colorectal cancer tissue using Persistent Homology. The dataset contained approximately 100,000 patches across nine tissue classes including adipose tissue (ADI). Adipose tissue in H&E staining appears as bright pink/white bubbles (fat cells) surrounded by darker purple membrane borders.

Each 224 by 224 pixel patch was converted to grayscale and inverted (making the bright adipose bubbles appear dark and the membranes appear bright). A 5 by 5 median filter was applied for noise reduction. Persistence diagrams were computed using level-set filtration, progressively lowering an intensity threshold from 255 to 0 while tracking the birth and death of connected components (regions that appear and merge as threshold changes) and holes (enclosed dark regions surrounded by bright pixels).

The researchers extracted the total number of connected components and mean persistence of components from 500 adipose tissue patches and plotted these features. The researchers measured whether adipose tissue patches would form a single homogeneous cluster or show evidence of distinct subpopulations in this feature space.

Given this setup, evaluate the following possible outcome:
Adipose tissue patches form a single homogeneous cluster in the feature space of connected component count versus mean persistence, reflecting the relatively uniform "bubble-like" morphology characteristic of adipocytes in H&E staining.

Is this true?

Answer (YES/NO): NO